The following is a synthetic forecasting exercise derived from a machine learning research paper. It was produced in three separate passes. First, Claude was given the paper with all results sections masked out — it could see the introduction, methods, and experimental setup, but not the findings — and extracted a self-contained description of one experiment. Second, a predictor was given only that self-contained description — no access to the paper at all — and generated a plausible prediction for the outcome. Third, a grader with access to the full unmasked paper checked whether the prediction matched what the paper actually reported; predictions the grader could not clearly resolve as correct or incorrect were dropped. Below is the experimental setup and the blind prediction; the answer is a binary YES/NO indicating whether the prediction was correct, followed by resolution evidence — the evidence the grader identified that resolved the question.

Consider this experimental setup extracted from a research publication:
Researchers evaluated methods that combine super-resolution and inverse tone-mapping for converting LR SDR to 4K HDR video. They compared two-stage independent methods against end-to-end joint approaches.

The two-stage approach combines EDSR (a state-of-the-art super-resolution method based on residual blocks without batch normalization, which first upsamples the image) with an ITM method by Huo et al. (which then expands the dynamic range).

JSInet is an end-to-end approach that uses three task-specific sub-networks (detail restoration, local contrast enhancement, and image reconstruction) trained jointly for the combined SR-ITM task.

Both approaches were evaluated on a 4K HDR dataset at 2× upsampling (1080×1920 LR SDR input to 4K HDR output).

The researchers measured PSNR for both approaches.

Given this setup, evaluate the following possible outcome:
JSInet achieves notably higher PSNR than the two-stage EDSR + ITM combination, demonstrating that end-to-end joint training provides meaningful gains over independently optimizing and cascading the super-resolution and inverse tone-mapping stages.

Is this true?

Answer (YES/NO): YES